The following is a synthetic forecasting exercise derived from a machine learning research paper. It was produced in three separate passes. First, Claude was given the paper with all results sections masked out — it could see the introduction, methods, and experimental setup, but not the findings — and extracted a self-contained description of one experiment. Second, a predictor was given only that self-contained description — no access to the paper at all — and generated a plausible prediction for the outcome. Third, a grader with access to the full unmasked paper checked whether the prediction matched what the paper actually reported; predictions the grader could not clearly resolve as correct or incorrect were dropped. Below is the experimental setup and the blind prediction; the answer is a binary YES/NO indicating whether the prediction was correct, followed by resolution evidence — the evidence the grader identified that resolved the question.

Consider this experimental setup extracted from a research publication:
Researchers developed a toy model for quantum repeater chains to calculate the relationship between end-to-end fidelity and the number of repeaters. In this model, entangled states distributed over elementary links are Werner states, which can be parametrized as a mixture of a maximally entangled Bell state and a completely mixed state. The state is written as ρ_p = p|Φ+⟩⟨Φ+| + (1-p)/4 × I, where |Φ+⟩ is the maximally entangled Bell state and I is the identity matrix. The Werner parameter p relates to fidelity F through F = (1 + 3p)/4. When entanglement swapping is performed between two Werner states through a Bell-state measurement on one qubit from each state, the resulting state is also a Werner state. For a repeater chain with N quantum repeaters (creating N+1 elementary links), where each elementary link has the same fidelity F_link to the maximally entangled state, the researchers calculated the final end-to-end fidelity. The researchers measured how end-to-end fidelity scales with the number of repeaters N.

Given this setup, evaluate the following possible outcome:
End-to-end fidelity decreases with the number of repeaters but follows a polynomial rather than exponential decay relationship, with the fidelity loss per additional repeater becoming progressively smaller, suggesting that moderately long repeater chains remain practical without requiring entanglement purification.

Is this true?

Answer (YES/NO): NO